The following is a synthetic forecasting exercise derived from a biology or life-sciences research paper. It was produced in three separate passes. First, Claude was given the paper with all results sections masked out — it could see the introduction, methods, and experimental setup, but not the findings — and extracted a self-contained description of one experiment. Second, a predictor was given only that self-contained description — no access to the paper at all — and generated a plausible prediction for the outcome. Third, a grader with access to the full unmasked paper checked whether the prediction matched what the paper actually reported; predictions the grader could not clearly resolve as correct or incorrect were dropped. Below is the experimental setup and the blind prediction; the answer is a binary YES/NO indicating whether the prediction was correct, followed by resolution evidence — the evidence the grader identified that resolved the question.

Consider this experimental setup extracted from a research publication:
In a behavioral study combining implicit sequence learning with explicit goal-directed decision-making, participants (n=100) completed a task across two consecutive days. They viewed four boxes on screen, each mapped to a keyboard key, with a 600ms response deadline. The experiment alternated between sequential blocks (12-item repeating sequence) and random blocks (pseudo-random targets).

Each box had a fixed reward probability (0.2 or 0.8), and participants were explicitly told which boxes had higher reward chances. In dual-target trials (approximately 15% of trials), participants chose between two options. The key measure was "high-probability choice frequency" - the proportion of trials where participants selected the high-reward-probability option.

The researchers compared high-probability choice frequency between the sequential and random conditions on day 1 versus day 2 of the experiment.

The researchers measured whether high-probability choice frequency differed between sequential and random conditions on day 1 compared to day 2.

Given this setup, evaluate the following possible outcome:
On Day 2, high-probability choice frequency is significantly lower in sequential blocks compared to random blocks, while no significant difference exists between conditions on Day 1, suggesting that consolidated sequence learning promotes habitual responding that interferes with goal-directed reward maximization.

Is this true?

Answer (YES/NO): YES